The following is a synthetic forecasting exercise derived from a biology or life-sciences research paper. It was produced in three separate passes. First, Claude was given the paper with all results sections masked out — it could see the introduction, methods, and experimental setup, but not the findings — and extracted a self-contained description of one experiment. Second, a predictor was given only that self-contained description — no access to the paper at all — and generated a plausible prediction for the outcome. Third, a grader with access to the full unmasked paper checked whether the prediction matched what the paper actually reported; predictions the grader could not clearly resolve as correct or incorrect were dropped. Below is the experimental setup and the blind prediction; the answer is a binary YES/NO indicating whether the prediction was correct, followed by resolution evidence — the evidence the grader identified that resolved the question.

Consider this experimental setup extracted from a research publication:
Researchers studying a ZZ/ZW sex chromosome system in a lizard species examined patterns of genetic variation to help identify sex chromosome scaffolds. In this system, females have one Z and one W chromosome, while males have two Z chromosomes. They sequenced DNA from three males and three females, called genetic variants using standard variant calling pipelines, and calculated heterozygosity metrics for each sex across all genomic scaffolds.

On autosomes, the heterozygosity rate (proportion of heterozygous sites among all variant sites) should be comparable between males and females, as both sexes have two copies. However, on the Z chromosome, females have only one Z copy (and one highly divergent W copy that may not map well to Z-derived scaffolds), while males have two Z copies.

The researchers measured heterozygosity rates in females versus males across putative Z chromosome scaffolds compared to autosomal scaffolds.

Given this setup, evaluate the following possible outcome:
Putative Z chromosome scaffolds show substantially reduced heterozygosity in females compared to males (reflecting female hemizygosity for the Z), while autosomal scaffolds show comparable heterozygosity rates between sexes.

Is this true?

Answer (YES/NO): NO